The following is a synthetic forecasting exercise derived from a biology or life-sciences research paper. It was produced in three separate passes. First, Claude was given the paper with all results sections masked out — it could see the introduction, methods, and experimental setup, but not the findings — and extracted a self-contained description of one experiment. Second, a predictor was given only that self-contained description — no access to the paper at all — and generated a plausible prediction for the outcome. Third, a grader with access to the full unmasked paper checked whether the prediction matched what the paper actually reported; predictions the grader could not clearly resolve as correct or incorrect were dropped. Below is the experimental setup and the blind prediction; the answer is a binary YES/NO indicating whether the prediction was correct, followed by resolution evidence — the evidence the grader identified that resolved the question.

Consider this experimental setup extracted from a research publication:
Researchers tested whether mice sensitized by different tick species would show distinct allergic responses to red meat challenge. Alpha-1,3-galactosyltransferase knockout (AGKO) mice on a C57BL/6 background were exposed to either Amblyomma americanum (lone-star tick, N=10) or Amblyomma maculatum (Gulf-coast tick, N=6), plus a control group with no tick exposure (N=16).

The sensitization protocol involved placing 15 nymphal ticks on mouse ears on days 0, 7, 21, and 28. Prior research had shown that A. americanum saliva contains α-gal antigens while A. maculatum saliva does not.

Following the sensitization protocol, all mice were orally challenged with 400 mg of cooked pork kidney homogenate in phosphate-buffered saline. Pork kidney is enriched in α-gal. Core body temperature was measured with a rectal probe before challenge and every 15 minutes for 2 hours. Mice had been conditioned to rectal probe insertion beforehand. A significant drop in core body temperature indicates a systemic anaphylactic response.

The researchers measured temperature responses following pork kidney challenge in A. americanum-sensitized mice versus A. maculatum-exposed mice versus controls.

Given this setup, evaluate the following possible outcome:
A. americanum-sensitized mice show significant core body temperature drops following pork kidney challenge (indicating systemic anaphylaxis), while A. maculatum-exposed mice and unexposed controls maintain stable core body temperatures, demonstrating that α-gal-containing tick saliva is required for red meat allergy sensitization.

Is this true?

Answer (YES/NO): YES